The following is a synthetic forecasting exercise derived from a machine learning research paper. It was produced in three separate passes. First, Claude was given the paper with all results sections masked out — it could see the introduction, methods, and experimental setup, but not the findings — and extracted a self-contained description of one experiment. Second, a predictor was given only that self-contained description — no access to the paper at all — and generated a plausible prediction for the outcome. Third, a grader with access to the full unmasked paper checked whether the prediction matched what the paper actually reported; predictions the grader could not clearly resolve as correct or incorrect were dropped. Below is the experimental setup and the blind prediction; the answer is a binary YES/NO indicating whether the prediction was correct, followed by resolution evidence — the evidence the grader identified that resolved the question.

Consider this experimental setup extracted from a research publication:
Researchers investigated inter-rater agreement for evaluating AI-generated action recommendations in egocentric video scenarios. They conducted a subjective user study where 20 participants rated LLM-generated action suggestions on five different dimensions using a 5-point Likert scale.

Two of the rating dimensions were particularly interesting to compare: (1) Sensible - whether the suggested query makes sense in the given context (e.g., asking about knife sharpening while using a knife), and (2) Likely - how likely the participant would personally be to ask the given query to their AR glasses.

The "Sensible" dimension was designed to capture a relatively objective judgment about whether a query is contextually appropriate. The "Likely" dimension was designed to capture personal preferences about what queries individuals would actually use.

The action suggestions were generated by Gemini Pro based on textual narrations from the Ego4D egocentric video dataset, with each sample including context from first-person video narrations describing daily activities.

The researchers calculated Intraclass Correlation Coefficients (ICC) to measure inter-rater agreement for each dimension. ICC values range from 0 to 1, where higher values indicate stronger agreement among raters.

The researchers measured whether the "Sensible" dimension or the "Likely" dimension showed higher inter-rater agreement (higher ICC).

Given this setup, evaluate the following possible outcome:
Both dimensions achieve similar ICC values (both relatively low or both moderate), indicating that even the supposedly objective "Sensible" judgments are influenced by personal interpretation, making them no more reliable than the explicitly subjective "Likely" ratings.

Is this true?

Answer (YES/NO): NO